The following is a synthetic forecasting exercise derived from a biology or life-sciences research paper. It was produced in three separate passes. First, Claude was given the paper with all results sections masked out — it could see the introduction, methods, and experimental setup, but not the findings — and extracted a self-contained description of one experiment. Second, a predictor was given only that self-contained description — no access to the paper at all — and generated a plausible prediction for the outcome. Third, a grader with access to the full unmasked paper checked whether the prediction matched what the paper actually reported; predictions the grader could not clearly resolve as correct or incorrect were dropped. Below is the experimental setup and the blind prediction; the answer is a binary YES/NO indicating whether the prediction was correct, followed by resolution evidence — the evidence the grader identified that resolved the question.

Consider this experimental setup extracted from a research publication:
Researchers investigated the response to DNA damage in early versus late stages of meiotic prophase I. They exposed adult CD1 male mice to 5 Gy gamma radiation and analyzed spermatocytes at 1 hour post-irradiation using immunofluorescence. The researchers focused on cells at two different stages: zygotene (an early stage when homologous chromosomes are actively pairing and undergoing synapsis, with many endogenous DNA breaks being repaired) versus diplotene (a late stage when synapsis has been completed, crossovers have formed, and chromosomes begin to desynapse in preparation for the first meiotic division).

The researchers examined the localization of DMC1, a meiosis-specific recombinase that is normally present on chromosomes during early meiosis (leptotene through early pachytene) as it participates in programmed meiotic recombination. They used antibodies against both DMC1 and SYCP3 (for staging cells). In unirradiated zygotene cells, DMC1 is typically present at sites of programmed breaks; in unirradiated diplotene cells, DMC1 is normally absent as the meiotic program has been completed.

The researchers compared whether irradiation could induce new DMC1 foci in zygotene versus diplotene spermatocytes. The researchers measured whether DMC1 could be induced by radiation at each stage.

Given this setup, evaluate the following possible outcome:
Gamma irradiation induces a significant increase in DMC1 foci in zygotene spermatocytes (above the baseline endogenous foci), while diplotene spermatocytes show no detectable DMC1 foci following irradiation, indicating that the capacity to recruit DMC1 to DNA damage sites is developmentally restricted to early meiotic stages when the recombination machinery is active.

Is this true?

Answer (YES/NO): YES